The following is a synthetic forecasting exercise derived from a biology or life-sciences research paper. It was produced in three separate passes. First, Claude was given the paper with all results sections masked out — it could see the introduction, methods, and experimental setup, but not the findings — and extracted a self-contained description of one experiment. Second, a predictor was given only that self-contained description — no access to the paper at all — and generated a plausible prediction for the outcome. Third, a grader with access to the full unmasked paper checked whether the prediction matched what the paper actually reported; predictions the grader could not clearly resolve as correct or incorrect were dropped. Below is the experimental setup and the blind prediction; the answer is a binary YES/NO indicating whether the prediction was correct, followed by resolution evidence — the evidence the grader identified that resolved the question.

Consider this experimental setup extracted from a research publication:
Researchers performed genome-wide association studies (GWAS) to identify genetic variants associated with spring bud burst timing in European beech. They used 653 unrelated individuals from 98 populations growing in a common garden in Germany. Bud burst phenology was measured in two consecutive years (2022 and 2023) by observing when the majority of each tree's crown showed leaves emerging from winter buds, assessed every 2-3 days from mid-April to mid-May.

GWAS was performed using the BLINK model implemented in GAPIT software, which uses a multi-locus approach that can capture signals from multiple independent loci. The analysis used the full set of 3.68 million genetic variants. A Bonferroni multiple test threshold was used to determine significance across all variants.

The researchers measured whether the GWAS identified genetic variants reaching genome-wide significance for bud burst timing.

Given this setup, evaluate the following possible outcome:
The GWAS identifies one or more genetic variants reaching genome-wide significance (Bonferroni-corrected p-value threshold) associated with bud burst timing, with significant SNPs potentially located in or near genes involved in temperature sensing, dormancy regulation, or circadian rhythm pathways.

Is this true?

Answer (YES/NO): YES